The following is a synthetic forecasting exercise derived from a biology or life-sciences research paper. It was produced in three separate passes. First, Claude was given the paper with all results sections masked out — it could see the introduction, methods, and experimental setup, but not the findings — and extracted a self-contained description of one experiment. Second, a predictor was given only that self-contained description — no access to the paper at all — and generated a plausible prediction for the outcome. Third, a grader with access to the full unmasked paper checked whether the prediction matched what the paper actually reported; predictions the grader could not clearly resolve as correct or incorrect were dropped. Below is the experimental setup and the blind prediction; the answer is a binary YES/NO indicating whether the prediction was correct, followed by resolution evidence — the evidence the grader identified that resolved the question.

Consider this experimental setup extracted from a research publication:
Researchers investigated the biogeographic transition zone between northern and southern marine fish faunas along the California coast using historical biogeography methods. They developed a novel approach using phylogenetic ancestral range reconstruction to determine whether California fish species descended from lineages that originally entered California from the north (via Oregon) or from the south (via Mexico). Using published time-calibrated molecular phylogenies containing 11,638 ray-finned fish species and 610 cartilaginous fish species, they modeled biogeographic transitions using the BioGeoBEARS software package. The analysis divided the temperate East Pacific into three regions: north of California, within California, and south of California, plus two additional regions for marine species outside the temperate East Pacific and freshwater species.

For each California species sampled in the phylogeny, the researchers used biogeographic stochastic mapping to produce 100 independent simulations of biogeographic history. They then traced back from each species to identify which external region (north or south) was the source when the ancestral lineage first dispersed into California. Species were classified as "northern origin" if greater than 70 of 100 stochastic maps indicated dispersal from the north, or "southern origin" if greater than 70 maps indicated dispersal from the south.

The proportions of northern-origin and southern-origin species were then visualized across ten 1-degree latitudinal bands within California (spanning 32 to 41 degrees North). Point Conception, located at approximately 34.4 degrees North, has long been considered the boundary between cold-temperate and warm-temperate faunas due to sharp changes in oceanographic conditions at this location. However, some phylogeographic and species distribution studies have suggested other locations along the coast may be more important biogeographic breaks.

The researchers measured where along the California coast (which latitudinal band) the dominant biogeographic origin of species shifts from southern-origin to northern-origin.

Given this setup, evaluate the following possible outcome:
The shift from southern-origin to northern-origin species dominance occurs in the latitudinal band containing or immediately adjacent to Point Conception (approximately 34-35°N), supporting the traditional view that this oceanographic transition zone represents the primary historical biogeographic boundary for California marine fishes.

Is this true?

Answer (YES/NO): YES